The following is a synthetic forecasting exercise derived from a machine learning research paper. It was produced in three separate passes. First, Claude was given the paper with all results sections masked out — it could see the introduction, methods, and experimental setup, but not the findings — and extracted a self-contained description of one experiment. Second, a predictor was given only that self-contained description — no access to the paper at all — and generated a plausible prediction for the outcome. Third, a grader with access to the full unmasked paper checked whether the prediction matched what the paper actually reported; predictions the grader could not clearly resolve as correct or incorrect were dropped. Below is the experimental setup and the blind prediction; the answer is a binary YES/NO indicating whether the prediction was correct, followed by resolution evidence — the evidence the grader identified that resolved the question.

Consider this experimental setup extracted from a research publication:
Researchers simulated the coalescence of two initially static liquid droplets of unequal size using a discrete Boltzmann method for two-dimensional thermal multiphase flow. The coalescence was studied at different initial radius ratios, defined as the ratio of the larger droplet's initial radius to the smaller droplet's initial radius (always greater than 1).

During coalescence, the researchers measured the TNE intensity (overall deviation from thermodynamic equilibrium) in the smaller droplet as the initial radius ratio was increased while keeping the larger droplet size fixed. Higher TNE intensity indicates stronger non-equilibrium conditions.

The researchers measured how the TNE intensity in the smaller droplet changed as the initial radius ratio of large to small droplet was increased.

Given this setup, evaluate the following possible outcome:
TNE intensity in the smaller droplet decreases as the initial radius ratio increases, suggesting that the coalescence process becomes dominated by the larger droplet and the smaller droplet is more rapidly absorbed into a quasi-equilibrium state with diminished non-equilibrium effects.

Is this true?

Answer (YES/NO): NO